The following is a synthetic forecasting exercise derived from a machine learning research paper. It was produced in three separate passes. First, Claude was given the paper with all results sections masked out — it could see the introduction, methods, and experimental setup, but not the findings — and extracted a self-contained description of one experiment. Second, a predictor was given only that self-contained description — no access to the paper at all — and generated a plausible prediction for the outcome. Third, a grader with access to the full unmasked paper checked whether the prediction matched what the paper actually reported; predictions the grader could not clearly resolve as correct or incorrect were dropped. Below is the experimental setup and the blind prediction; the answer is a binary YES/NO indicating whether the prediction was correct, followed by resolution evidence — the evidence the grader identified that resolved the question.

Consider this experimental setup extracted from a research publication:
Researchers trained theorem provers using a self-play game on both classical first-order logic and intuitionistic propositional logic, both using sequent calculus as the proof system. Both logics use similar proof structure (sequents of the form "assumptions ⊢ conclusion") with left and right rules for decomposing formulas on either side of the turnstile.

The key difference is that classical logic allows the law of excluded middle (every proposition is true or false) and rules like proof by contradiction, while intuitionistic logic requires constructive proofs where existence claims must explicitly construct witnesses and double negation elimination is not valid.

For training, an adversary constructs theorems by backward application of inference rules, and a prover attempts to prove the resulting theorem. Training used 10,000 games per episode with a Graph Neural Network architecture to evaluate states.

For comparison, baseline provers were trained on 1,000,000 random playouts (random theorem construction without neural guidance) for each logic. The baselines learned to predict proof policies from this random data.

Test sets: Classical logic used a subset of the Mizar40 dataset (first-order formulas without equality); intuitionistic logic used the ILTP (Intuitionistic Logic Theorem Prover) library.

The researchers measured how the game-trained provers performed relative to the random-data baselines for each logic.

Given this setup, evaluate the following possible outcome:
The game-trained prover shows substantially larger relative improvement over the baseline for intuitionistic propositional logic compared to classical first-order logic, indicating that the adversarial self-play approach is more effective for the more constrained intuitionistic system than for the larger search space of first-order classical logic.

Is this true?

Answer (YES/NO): NO